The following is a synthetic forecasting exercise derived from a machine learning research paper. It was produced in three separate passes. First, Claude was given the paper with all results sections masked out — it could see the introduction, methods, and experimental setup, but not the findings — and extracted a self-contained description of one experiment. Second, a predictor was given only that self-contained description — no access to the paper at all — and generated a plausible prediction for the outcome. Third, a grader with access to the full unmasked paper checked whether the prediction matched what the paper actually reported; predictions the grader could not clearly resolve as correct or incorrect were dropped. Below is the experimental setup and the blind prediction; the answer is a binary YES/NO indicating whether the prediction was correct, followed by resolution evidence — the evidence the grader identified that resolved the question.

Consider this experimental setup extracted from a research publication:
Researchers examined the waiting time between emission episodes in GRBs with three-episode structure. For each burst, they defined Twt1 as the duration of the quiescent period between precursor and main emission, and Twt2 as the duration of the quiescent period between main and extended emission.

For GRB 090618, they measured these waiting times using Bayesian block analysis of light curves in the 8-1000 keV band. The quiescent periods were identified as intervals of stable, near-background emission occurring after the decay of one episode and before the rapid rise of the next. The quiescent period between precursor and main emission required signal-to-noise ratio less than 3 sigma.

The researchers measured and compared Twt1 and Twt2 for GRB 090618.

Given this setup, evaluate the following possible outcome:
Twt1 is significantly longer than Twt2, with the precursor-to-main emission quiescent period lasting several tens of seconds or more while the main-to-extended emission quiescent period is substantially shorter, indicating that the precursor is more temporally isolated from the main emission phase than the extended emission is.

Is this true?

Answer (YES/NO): NO